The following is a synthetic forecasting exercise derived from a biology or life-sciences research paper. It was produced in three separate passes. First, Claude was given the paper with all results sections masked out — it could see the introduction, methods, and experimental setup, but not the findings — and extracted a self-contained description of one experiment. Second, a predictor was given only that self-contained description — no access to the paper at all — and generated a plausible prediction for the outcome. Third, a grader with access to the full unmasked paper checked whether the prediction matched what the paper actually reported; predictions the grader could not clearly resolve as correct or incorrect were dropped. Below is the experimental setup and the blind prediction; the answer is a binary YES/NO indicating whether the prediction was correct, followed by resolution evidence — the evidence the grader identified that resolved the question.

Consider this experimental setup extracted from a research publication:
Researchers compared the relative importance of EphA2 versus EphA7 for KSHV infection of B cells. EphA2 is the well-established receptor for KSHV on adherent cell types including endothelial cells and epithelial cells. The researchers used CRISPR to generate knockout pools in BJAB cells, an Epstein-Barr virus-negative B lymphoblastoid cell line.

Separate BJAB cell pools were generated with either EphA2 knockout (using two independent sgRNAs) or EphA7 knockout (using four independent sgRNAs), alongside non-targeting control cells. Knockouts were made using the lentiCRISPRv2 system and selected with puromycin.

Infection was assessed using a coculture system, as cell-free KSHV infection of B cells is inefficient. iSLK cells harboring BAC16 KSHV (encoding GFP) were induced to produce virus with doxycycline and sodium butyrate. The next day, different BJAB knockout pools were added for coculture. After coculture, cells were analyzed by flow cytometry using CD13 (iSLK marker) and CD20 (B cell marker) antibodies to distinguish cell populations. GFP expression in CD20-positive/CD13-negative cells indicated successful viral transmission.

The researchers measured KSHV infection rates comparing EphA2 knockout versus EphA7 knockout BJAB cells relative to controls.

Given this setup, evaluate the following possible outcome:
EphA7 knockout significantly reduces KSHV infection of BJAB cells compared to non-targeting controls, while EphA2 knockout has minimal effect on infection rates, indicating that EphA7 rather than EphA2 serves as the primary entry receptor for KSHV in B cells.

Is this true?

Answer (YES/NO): YES